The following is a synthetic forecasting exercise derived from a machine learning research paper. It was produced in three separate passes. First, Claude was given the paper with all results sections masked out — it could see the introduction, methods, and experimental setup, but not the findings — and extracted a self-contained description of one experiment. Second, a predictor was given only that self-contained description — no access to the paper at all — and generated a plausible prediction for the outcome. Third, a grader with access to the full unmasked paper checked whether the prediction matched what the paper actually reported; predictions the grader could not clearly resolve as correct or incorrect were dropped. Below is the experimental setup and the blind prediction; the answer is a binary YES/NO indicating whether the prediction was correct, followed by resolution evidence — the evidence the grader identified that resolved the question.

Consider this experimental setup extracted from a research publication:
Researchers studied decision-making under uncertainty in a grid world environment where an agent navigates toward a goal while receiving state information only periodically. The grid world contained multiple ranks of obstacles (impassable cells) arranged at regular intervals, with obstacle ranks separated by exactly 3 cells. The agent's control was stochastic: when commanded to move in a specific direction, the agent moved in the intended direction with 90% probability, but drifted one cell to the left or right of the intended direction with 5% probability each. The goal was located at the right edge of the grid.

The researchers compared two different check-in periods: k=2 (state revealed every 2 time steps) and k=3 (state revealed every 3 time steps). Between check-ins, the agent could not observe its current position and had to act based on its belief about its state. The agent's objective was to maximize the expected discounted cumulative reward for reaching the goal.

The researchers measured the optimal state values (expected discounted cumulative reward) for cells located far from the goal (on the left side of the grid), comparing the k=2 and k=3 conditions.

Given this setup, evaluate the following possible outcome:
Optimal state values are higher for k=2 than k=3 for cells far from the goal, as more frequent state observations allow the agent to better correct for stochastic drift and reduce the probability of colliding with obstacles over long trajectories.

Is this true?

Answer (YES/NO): NO